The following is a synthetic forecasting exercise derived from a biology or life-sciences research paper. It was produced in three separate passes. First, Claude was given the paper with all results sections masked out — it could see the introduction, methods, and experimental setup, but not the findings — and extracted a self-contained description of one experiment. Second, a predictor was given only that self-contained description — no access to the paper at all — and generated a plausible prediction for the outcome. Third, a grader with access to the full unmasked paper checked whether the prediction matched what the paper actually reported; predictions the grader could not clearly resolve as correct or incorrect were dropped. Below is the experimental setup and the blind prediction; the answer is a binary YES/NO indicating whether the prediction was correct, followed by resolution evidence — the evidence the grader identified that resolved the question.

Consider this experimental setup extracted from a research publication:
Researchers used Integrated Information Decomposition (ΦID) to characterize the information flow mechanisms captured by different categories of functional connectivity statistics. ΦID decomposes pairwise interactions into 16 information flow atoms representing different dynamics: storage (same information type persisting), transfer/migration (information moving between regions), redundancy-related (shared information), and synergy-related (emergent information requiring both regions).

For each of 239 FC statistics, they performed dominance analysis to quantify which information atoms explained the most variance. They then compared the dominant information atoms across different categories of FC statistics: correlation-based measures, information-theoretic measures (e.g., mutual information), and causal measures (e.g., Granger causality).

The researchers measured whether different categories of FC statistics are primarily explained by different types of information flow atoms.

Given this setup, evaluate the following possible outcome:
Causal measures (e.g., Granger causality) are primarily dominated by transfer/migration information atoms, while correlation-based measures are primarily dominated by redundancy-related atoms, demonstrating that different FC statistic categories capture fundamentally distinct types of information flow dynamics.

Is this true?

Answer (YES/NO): NO